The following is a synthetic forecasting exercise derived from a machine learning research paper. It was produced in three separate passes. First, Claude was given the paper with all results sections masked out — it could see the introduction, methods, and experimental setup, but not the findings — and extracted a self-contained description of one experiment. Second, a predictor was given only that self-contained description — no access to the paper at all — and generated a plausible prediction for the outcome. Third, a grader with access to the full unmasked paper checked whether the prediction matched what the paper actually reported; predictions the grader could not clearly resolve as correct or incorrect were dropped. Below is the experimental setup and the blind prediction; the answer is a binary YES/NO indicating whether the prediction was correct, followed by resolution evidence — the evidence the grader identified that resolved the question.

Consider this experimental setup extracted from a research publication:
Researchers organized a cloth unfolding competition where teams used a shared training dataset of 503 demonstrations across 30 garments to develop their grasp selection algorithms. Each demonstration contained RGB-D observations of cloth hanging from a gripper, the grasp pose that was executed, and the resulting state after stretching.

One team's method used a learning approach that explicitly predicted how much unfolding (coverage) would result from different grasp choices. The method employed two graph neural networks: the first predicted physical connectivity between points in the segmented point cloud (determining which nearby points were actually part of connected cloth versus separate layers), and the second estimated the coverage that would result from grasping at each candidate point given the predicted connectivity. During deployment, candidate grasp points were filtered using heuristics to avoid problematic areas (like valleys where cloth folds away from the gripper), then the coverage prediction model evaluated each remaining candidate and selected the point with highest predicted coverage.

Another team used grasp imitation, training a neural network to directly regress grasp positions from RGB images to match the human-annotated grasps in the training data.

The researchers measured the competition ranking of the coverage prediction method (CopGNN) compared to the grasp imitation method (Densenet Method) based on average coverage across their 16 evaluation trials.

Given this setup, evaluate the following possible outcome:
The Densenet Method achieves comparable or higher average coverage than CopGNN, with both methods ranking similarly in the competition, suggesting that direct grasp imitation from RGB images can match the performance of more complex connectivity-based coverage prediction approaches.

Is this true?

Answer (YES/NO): NO